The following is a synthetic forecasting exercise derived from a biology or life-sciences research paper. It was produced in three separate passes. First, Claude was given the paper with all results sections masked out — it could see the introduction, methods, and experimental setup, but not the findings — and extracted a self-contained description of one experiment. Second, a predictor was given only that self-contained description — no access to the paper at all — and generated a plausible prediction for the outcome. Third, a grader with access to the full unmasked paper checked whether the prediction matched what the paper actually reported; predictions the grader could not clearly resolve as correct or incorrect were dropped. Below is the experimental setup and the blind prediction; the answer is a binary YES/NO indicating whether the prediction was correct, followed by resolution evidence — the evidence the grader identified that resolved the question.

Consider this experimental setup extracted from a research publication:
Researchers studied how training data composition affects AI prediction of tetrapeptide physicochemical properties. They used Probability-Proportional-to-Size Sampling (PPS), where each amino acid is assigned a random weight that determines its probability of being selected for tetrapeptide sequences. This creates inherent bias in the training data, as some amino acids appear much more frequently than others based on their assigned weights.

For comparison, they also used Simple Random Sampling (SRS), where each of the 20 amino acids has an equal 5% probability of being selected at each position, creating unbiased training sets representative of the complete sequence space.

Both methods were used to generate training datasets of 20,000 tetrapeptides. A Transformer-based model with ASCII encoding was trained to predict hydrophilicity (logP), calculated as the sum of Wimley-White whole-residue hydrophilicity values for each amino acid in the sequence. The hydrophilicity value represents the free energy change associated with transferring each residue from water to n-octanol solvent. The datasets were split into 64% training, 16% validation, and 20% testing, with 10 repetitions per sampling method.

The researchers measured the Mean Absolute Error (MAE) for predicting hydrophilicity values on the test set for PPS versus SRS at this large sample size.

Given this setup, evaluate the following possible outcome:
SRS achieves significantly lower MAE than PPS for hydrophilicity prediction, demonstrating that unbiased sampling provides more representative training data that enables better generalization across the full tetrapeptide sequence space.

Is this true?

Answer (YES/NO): NO